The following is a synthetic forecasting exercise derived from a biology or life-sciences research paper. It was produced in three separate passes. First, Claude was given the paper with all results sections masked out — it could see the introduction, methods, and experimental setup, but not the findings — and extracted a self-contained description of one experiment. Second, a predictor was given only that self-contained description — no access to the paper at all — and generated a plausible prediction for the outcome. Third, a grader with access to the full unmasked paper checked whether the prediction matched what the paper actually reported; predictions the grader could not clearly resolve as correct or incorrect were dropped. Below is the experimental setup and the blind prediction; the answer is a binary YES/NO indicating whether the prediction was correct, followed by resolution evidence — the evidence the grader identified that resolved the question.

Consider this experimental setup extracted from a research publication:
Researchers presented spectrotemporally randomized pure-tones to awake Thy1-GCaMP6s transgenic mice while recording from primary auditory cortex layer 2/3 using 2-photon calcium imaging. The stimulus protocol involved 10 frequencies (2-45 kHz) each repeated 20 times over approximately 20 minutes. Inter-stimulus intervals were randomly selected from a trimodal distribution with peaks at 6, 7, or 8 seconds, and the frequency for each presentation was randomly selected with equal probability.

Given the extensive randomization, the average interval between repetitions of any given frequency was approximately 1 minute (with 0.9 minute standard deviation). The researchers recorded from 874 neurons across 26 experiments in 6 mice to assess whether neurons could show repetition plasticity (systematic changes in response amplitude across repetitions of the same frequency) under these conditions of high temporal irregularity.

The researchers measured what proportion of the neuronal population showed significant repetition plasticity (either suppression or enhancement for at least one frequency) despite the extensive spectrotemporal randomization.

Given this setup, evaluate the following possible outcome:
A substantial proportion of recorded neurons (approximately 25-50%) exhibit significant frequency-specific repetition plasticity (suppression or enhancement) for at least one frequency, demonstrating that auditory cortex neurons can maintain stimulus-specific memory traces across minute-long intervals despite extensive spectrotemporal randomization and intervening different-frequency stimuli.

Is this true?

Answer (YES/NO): YES